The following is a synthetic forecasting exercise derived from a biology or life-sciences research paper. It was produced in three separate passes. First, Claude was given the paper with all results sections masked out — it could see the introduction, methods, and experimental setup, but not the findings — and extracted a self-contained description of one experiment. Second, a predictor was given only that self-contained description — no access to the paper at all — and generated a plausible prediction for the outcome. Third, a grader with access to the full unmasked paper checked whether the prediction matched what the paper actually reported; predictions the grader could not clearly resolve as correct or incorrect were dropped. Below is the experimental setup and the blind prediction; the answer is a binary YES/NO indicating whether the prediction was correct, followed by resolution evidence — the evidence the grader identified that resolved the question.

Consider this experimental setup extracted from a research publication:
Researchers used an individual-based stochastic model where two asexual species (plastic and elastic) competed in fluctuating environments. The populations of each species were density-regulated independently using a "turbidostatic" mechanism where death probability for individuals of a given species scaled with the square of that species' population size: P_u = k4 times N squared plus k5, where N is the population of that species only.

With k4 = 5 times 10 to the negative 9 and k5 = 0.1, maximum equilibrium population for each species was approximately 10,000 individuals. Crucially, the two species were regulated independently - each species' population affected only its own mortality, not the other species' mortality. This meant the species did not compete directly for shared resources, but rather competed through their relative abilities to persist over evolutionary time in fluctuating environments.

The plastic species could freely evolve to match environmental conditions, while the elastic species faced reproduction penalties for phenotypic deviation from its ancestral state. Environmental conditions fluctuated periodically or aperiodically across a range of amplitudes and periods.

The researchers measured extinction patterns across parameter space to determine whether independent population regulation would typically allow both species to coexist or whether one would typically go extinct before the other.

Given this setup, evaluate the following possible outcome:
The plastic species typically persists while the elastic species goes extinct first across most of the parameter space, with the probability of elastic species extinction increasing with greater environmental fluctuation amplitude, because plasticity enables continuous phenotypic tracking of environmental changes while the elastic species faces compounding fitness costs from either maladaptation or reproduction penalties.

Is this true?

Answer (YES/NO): NO